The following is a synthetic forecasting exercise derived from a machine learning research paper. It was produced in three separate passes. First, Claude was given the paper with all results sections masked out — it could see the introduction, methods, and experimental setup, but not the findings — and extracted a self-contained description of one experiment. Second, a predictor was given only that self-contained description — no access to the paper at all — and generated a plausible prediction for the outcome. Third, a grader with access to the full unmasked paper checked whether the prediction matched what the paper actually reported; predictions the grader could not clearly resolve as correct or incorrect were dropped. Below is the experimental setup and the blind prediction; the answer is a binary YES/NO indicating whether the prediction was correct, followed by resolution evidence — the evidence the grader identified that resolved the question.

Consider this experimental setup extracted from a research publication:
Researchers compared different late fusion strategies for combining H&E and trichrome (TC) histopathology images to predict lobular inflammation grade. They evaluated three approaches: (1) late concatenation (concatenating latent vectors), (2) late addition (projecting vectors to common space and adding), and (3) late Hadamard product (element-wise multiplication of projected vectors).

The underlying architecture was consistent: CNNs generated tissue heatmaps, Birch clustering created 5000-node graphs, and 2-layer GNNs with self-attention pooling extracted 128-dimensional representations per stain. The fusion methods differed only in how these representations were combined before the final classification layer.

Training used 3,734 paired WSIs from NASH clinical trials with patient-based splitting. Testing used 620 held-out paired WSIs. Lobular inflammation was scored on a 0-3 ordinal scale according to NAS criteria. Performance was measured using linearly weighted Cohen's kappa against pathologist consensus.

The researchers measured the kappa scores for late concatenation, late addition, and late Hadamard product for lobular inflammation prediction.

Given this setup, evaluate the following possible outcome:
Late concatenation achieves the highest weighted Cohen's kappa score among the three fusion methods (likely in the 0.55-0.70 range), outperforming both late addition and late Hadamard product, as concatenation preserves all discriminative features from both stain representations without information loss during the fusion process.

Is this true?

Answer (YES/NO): NO